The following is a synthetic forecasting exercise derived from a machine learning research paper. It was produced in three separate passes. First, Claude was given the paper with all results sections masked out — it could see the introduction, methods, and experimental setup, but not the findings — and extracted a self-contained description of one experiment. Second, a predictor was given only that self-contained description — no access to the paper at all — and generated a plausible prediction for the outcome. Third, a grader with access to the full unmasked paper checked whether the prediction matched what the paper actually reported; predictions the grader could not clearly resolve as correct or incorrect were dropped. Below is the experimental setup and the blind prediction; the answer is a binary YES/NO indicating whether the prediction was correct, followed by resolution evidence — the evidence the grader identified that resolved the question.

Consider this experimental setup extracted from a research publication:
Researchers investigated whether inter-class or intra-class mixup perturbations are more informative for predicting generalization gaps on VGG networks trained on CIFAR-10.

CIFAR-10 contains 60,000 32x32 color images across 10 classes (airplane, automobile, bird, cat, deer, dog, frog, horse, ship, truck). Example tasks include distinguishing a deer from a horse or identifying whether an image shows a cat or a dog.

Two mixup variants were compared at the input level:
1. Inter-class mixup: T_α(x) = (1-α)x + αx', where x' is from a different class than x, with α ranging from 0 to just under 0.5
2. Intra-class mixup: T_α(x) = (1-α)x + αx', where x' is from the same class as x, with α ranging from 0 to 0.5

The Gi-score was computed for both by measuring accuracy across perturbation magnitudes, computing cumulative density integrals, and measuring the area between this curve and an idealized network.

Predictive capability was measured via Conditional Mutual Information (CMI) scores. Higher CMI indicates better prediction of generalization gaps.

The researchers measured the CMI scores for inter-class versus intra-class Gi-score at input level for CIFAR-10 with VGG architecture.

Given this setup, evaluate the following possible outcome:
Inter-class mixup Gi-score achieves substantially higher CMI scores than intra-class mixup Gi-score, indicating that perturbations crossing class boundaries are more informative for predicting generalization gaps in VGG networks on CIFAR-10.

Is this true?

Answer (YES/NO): YES